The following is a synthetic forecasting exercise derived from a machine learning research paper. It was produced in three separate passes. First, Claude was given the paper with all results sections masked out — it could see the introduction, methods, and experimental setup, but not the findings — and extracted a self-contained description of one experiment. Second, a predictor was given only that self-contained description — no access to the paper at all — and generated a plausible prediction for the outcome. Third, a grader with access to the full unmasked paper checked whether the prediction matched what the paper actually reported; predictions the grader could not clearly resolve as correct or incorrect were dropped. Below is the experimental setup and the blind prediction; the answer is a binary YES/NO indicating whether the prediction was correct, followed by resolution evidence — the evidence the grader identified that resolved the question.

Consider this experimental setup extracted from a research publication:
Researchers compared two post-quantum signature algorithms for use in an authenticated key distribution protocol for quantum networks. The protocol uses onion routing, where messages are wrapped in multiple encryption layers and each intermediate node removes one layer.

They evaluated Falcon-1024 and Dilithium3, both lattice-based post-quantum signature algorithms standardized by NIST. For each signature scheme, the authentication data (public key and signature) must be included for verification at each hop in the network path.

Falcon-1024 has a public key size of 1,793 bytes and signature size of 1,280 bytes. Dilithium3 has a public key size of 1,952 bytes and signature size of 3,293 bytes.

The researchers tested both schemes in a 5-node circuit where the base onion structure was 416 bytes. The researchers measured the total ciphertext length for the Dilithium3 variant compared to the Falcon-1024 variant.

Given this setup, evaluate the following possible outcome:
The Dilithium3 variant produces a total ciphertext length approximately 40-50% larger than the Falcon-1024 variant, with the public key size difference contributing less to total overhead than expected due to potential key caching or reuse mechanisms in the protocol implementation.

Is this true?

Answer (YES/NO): NO